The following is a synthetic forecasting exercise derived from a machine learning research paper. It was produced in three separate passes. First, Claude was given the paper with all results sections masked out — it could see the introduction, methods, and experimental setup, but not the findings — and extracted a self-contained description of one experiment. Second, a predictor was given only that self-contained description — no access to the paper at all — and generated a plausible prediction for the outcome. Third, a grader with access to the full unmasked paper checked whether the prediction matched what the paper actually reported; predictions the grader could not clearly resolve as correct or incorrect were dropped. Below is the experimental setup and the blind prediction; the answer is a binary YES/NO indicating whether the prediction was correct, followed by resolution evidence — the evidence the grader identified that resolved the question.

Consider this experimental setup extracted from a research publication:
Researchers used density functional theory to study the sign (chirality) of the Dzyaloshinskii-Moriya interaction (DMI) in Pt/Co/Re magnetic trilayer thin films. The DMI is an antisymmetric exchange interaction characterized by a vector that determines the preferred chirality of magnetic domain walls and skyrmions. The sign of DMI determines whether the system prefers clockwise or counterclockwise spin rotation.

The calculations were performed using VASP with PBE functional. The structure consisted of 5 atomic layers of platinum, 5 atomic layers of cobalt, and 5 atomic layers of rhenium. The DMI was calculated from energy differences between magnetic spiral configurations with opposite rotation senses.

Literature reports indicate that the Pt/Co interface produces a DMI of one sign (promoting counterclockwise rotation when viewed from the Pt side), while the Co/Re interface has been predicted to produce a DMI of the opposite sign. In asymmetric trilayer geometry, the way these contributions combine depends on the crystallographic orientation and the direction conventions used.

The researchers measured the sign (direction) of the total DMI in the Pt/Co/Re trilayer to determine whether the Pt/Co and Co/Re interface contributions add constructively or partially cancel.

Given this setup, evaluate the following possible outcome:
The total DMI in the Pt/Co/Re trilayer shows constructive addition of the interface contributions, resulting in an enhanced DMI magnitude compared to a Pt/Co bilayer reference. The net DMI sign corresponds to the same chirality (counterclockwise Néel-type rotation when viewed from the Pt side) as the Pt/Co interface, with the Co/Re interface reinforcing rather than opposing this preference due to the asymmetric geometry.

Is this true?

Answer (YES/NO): YES